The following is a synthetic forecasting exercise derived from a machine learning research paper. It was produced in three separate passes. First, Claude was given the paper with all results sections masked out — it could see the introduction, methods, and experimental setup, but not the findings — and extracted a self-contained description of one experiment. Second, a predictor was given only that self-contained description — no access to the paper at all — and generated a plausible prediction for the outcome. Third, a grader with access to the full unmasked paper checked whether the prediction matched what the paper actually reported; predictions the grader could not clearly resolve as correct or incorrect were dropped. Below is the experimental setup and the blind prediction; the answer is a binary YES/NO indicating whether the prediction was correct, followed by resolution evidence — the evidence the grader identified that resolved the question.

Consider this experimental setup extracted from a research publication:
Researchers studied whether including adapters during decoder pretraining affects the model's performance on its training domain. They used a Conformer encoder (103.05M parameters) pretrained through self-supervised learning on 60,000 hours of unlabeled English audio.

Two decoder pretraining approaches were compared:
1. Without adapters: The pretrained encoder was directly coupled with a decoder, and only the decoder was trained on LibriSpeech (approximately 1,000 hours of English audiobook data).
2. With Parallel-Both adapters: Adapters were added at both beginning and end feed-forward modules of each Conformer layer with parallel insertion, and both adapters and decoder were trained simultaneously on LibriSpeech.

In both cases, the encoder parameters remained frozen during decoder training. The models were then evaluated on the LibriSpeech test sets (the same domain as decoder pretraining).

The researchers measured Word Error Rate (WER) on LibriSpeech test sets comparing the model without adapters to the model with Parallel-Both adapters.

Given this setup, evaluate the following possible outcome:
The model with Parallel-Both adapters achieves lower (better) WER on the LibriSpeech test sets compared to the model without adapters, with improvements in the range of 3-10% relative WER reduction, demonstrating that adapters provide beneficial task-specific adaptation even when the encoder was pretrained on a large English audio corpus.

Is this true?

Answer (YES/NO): NO